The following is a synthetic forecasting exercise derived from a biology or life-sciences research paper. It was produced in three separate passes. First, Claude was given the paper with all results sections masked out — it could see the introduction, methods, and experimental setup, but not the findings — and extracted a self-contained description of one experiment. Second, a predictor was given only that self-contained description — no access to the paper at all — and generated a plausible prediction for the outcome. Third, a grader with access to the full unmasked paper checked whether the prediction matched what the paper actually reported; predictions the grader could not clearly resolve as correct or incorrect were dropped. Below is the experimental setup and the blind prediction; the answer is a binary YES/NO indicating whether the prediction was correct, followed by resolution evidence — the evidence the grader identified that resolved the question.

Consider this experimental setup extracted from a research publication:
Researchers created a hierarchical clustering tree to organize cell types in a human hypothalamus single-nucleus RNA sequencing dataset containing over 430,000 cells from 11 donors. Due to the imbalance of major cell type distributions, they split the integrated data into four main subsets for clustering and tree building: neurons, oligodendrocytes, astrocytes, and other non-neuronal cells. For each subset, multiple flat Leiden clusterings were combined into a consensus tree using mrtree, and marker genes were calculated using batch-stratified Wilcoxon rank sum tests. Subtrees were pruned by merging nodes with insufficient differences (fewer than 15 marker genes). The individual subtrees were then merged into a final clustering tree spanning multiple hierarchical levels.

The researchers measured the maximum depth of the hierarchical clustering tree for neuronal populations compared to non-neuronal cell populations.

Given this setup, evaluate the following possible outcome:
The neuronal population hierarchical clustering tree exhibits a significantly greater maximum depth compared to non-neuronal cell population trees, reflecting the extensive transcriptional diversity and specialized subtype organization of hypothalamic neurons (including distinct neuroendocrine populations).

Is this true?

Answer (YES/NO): YES